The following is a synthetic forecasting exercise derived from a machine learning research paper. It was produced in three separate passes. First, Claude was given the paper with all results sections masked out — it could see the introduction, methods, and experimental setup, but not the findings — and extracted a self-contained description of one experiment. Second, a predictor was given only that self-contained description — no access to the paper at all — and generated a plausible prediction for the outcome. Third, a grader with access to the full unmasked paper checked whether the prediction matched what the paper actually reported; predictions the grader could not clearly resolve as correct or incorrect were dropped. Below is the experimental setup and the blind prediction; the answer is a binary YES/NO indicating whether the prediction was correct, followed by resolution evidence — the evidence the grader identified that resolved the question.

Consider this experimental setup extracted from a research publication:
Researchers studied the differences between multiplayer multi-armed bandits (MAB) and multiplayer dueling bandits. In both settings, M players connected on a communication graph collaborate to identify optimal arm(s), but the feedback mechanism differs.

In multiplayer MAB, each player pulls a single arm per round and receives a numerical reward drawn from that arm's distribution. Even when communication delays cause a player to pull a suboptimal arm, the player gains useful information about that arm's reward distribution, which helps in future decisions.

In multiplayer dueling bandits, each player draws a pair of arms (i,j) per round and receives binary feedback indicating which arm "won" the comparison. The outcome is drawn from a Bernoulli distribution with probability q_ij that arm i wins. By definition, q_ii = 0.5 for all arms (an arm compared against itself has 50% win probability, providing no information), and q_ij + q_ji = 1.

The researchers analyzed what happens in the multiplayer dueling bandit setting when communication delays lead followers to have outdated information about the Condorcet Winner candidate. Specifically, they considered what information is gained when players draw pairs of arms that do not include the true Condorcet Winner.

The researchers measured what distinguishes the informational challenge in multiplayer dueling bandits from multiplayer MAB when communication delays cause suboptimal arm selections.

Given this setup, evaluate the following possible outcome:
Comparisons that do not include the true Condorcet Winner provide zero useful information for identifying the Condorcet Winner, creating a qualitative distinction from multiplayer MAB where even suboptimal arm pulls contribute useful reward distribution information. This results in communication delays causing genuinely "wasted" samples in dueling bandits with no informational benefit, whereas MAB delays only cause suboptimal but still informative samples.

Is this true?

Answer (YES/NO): NO